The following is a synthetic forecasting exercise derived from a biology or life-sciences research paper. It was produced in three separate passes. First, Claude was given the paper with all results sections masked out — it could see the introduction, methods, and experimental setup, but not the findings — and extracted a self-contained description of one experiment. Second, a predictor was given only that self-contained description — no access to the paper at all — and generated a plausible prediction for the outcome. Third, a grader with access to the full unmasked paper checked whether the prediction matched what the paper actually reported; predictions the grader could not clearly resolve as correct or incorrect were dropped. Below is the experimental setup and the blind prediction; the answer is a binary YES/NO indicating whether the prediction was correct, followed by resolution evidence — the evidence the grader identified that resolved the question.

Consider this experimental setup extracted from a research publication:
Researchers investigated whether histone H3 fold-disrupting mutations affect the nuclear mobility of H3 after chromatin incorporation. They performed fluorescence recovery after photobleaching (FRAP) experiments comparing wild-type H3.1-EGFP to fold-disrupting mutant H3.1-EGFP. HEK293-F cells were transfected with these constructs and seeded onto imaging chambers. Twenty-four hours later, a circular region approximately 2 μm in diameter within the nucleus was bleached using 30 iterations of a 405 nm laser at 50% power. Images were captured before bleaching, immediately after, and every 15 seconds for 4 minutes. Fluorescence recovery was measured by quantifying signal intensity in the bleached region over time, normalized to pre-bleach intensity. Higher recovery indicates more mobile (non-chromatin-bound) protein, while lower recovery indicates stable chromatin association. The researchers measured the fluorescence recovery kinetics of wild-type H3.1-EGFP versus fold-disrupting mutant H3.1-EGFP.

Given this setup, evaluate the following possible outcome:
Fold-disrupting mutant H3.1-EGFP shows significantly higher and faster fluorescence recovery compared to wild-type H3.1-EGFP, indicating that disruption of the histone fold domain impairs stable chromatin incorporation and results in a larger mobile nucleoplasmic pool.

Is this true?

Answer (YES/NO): YES